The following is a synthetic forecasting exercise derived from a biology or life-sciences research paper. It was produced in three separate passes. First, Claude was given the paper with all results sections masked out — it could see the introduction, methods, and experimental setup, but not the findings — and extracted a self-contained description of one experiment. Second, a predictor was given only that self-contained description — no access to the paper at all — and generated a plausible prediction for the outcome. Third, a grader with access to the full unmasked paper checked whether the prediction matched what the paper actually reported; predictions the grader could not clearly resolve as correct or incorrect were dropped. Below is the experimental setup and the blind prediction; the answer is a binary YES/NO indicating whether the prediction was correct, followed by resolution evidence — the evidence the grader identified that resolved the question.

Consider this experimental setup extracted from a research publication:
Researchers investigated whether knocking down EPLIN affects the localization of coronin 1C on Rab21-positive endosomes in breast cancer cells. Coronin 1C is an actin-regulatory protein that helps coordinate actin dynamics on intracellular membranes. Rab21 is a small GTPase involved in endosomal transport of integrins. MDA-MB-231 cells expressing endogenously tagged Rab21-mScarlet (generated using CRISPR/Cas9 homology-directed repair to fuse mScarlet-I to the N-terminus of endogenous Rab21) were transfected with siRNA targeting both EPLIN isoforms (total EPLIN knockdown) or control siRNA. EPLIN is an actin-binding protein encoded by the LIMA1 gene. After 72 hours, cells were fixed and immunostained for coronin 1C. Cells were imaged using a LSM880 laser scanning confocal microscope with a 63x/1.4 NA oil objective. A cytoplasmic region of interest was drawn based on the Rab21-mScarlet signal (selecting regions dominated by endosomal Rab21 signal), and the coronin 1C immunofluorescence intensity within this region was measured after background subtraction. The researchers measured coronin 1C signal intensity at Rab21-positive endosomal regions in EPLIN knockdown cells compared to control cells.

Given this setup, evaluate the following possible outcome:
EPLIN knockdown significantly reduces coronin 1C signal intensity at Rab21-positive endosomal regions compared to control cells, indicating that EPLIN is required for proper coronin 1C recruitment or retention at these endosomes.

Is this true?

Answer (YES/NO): YES